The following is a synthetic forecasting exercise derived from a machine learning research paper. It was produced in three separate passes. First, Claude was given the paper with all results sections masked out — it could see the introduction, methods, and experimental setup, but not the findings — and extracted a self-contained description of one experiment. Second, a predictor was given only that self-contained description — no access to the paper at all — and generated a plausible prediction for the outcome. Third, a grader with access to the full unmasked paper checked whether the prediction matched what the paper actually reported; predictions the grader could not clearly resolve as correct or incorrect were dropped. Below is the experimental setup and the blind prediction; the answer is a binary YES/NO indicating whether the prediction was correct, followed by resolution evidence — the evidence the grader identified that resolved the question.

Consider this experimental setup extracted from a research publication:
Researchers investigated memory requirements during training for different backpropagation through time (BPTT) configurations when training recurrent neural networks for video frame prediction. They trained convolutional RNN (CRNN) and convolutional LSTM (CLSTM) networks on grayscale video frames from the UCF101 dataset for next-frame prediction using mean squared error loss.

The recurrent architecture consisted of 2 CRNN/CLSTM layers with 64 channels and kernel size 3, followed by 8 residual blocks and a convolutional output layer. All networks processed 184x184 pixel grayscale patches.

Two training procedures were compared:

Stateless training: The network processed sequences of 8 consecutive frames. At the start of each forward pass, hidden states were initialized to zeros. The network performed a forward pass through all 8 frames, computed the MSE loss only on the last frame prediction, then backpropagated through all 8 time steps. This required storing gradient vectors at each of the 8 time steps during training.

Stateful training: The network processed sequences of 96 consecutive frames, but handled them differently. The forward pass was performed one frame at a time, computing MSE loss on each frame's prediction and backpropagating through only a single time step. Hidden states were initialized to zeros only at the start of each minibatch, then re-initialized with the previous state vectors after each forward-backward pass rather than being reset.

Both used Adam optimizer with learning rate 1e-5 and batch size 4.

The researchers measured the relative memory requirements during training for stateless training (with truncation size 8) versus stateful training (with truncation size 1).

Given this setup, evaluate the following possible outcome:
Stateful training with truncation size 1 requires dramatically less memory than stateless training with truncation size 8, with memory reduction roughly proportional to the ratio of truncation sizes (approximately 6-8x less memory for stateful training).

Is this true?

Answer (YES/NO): NO